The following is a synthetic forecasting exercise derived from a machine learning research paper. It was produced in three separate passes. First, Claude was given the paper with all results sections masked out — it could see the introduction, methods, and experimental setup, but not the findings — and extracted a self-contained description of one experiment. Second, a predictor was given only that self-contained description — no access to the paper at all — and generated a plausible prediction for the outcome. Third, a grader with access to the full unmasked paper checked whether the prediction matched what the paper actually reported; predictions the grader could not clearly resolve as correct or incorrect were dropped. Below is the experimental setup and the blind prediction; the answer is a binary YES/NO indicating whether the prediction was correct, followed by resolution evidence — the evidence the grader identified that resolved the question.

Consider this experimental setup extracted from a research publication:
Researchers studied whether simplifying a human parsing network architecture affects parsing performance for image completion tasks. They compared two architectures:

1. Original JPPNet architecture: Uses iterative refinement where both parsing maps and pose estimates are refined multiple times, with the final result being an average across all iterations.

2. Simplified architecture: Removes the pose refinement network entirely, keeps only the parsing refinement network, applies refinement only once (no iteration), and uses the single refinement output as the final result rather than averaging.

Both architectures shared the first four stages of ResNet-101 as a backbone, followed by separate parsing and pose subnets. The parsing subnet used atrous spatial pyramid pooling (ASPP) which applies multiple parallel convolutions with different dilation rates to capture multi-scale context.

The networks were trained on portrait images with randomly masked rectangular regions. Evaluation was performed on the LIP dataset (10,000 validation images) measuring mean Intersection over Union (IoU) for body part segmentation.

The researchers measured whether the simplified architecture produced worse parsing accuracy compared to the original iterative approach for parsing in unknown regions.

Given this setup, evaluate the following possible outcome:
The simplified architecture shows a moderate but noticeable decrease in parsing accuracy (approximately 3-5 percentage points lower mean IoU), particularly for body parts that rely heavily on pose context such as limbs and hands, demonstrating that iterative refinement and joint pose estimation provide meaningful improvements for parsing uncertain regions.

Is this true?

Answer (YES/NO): NO